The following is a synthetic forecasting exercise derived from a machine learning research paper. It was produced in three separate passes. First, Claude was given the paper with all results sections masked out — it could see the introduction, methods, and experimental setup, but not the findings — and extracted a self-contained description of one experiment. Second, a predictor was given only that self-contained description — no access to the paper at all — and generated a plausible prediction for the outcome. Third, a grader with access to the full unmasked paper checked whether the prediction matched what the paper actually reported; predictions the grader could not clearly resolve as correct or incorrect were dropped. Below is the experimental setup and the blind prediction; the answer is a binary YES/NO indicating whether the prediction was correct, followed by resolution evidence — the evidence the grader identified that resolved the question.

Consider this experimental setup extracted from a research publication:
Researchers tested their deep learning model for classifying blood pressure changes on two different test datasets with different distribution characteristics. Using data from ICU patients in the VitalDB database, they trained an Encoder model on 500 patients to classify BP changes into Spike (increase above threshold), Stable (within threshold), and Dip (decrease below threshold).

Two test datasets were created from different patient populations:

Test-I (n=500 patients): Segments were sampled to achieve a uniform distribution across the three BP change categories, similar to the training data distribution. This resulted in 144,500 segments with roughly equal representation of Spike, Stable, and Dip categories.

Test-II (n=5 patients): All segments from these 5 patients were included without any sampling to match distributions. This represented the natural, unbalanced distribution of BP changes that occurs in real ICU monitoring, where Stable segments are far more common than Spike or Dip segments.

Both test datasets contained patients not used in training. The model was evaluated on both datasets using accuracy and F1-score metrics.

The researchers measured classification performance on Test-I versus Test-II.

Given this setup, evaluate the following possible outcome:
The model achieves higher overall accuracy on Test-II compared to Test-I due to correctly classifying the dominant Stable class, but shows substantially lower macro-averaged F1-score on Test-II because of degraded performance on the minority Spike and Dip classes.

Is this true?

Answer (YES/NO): NO